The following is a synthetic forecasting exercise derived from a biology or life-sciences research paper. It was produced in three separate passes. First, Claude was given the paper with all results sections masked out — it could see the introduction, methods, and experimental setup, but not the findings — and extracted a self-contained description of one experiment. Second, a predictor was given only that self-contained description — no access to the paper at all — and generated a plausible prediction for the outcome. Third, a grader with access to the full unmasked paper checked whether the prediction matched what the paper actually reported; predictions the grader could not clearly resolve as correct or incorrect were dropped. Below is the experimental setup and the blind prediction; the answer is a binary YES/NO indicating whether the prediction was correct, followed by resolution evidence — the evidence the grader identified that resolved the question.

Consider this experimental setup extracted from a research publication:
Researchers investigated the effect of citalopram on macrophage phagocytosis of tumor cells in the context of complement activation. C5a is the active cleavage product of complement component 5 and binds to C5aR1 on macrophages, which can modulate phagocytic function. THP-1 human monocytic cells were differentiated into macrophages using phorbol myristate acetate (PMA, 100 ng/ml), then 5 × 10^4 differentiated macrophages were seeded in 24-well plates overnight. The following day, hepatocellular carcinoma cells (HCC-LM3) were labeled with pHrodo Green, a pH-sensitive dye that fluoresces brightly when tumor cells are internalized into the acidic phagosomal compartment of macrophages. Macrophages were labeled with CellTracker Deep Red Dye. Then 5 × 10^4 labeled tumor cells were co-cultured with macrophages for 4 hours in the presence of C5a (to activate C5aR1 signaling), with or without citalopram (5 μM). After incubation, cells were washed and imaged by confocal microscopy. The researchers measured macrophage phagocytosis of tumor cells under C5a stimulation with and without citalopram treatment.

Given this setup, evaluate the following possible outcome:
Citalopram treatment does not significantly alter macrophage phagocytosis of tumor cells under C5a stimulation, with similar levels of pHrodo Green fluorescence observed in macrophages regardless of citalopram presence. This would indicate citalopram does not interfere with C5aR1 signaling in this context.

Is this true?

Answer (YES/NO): NO